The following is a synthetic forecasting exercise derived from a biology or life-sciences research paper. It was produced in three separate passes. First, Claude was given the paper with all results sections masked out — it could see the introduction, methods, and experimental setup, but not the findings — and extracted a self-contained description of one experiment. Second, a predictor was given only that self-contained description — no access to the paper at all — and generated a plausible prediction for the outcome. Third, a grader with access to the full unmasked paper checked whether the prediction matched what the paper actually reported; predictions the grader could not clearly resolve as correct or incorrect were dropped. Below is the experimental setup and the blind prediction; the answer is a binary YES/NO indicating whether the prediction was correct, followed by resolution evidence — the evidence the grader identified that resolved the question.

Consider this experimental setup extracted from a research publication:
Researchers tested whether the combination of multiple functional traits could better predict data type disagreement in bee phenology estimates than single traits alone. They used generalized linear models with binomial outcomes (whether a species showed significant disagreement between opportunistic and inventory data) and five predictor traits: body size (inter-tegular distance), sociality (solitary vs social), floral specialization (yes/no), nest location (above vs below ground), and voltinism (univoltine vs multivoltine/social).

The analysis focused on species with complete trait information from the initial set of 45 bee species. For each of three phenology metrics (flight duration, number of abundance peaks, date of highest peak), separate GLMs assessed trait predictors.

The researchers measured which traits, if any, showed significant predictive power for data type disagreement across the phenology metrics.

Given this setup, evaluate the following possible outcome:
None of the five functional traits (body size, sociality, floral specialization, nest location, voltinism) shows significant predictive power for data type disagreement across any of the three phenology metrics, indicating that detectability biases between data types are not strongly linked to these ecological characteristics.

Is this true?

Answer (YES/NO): NO